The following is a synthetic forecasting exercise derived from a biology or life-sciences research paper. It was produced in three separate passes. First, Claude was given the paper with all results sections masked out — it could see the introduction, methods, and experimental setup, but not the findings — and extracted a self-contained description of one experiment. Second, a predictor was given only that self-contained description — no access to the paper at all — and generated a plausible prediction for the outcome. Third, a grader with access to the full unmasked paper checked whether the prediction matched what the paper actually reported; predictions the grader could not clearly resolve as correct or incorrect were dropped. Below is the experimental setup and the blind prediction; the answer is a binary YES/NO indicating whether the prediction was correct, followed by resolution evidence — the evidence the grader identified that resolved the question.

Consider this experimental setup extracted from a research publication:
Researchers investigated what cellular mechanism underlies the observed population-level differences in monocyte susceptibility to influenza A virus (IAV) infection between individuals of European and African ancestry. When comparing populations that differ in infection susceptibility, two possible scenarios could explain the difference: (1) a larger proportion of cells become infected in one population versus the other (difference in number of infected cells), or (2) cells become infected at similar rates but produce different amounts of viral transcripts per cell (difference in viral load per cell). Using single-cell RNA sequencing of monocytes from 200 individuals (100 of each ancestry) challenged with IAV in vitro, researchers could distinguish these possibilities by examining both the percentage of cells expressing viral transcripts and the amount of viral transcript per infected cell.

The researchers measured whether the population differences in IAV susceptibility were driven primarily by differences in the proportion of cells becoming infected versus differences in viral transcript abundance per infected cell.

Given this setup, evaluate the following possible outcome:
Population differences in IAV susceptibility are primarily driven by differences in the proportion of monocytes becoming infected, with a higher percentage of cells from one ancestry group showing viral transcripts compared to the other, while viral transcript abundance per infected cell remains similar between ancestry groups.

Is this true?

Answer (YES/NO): YES